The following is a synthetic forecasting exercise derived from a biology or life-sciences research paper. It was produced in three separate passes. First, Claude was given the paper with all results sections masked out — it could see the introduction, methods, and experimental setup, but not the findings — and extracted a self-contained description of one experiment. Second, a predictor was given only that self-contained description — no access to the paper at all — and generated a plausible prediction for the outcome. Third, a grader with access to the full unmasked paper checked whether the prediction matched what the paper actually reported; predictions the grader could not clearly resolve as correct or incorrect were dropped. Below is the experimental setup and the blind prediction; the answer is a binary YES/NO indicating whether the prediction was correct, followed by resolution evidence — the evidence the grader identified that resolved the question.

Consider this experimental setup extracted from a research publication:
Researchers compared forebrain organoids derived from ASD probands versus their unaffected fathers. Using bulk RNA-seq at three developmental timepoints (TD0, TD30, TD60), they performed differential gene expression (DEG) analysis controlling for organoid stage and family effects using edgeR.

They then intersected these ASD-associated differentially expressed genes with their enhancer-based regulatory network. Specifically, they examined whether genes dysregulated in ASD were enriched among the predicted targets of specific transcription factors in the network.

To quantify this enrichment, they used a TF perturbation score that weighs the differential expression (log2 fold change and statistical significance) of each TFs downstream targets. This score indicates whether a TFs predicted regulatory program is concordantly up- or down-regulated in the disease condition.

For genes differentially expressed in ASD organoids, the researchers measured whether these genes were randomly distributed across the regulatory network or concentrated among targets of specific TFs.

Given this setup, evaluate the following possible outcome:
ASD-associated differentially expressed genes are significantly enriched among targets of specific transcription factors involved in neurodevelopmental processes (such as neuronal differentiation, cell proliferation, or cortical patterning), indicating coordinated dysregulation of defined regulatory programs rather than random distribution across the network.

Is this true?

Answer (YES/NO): YES